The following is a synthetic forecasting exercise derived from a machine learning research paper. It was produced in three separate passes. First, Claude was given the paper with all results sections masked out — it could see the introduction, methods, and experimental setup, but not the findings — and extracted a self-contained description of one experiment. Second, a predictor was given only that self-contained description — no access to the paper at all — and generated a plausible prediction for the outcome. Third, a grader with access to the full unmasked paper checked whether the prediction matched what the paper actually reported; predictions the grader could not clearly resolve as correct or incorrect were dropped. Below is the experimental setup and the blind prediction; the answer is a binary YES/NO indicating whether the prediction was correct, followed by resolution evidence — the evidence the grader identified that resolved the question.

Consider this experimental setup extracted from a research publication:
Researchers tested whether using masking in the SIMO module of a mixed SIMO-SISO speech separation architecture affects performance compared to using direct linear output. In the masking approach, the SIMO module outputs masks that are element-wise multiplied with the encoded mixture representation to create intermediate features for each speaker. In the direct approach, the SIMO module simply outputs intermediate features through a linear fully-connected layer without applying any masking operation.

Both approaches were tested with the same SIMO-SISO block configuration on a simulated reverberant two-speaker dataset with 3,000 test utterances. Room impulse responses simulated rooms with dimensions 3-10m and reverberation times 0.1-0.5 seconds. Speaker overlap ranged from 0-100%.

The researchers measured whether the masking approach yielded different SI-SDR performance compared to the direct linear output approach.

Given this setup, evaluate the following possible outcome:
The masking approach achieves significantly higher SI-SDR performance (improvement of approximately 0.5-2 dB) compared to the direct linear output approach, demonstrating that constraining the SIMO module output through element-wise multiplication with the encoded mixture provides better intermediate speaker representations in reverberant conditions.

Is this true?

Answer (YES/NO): NO